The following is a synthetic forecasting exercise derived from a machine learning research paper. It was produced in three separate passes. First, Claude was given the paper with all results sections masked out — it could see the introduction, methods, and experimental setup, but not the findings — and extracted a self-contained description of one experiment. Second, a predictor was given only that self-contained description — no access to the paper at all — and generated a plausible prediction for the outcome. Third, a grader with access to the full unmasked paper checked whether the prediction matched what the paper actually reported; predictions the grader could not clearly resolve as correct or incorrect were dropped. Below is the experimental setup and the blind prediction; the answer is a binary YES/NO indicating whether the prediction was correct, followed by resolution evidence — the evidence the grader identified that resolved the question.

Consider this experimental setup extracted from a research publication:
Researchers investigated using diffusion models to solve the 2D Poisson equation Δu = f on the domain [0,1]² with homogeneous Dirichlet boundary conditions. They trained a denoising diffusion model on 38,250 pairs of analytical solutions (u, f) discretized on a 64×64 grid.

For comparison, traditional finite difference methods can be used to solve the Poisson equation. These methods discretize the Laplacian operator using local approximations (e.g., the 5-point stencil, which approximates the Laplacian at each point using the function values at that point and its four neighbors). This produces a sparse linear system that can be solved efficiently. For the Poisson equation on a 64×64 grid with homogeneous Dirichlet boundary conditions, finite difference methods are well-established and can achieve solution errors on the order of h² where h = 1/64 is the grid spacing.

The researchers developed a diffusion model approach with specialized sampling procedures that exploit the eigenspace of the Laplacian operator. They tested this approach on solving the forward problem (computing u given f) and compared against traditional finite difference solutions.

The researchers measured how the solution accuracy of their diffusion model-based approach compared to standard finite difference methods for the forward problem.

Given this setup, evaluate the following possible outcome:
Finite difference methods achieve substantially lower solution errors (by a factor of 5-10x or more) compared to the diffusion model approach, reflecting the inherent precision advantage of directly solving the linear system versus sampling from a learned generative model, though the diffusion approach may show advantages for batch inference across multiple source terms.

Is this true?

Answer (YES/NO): NO